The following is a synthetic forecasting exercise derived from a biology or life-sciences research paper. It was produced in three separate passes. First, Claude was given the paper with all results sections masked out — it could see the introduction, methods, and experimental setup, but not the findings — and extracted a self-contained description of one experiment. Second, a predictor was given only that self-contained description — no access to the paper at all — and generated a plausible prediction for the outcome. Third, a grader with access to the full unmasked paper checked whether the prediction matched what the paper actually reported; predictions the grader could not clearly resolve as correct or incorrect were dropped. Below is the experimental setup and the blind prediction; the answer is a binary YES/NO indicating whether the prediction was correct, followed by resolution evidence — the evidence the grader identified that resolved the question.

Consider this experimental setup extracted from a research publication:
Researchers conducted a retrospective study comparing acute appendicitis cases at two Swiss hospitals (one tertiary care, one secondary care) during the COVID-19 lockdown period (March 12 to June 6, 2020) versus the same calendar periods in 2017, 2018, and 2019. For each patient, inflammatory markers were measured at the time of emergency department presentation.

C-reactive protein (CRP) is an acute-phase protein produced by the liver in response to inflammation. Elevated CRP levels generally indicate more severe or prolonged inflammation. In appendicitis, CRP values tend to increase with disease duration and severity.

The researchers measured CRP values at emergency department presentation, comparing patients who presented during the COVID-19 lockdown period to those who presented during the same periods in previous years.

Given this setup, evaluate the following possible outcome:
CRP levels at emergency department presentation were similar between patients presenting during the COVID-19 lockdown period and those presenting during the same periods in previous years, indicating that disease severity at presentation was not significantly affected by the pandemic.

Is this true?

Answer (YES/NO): NO